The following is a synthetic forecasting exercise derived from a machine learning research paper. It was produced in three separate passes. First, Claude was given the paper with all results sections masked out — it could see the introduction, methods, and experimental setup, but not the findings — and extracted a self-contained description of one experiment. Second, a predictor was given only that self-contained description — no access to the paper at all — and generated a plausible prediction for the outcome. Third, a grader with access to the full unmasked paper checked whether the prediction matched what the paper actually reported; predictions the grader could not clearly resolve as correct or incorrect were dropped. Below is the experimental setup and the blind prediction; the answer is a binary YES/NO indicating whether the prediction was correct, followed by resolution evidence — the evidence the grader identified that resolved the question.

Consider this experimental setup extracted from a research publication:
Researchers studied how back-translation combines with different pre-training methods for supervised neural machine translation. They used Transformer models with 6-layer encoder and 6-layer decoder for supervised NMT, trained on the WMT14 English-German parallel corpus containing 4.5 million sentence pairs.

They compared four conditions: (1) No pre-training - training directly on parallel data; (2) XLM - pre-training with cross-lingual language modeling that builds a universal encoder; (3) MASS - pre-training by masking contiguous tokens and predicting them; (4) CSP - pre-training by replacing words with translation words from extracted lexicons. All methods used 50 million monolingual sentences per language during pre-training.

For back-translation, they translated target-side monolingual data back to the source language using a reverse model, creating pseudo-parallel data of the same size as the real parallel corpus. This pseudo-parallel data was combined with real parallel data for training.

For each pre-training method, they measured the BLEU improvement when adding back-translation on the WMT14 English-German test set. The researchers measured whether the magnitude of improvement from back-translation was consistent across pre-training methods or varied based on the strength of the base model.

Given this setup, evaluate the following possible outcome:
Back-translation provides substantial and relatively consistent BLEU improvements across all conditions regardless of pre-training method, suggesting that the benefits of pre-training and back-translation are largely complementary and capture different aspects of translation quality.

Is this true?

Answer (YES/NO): NO